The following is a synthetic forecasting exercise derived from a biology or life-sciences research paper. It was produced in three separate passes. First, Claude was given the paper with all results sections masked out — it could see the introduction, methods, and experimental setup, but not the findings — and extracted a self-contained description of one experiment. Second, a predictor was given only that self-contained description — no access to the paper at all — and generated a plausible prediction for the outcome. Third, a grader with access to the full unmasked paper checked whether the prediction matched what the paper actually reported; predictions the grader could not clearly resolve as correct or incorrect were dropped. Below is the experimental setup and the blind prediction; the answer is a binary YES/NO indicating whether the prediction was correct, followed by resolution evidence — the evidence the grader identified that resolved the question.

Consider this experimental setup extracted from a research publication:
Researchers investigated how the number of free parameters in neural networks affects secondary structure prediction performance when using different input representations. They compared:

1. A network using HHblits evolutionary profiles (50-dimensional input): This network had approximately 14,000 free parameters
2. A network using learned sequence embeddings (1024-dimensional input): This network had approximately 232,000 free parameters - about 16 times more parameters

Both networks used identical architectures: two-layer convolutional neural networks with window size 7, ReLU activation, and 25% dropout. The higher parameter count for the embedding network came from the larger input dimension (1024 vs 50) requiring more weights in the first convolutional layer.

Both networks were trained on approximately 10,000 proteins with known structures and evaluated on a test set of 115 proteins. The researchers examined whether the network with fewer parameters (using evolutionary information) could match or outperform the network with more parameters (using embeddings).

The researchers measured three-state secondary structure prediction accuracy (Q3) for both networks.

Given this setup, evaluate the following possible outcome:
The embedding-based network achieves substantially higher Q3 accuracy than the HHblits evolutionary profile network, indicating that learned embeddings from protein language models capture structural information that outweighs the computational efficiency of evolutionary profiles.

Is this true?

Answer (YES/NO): NO